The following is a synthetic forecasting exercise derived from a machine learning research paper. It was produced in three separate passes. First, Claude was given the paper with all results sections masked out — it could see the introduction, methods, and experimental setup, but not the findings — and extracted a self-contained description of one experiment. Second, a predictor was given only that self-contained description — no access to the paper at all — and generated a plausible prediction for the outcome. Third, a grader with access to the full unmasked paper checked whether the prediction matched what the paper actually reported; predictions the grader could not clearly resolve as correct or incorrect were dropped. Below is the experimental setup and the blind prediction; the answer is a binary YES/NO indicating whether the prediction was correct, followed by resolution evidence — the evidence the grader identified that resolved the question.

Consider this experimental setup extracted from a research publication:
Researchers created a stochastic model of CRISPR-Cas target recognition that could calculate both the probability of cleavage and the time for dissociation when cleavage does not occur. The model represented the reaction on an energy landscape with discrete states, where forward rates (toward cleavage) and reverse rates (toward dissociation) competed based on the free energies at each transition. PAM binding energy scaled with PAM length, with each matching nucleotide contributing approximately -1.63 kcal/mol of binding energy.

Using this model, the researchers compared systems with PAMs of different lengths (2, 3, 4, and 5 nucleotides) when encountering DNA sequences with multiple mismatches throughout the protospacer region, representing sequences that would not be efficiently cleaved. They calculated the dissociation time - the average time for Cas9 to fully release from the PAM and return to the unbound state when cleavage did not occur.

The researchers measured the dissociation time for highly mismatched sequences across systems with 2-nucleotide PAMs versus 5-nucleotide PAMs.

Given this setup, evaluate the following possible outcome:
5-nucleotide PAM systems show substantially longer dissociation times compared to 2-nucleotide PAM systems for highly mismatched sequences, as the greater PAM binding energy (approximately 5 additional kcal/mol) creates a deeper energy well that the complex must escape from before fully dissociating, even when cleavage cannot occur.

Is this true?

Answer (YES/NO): YES